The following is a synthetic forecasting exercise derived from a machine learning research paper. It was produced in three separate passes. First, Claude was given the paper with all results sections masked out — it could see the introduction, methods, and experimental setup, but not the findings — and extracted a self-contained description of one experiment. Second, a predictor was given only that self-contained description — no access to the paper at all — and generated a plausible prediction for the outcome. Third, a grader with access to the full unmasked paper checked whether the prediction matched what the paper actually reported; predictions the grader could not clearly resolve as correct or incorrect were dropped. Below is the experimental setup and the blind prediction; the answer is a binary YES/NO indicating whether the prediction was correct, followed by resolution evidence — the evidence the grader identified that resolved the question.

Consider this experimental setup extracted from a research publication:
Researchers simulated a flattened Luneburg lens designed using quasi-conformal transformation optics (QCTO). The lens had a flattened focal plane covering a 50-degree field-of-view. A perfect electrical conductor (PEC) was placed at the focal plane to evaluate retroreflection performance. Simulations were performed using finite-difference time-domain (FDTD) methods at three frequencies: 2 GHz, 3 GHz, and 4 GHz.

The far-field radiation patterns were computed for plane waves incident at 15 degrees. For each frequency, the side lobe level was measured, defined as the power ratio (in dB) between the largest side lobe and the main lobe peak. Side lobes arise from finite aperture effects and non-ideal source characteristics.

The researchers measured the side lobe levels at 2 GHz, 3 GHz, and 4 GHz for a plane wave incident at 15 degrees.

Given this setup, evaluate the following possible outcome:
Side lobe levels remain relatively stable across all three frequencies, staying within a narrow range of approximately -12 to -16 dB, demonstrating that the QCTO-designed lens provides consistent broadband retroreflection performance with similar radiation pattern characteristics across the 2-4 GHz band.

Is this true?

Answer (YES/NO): NO